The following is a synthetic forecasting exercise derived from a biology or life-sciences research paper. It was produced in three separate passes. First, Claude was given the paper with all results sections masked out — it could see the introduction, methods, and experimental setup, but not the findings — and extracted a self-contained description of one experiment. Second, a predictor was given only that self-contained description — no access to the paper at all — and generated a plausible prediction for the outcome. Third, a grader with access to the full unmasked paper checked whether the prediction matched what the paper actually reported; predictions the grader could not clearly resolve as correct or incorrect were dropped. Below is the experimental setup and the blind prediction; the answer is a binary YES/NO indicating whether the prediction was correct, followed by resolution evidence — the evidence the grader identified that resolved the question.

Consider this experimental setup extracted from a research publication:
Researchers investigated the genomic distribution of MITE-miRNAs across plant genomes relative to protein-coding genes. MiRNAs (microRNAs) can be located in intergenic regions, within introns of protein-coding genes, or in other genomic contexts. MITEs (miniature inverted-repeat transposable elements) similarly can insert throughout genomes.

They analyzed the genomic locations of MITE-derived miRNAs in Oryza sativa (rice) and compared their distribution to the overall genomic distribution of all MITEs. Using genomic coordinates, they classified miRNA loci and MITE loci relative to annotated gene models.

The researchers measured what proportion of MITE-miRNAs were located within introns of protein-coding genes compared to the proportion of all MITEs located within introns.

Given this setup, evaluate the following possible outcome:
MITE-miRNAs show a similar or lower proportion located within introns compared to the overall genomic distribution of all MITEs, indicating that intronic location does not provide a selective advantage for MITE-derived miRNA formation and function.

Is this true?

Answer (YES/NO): NO